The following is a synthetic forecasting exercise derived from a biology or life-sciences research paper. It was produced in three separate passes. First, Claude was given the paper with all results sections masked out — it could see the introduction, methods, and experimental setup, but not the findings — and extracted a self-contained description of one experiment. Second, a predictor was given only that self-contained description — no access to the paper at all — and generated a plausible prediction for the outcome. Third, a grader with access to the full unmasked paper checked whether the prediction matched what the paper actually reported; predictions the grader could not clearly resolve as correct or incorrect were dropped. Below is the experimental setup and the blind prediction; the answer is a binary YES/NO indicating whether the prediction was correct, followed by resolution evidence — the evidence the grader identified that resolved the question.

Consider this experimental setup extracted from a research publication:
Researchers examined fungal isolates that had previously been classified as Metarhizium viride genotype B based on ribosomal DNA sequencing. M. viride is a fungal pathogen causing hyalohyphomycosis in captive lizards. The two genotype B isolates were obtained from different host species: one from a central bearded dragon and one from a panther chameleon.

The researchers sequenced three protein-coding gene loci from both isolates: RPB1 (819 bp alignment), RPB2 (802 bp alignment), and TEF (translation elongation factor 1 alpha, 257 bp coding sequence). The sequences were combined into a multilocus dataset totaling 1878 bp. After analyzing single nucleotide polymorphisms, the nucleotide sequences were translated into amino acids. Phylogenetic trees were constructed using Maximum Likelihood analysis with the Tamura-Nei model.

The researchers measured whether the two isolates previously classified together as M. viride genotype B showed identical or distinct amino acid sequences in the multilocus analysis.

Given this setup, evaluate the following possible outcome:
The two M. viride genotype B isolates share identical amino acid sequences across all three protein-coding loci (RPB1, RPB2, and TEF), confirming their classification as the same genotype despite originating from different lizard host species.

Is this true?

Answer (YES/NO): NO